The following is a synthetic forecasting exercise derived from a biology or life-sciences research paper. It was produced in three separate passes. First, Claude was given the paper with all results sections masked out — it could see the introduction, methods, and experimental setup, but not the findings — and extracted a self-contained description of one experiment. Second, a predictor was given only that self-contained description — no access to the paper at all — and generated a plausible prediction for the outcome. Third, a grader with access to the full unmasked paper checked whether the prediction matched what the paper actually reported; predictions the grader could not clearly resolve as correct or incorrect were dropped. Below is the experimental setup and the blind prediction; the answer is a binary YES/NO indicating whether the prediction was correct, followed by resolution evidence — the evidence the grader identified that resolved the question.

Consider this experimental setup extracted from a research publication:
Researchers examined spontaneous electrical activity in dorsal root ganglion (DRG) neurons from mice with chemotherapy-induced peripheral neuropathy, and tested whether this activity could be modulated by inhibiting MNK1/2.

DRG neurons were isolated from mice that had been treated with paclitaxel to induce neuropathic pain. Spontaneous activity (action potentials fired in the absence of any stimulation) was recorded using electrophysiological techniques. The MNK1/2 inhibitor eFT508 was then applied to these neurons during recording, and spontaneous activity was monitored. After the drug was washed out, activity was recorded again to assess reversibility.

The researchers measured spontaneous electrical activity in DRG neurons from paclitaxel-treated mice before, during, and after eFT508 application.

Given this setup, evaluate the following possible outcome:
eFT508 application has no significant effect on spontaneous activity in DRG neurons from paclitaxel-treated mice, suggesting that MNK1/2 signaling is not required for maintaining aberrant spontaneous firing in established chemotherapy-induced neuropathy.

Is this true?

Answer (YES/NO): NO